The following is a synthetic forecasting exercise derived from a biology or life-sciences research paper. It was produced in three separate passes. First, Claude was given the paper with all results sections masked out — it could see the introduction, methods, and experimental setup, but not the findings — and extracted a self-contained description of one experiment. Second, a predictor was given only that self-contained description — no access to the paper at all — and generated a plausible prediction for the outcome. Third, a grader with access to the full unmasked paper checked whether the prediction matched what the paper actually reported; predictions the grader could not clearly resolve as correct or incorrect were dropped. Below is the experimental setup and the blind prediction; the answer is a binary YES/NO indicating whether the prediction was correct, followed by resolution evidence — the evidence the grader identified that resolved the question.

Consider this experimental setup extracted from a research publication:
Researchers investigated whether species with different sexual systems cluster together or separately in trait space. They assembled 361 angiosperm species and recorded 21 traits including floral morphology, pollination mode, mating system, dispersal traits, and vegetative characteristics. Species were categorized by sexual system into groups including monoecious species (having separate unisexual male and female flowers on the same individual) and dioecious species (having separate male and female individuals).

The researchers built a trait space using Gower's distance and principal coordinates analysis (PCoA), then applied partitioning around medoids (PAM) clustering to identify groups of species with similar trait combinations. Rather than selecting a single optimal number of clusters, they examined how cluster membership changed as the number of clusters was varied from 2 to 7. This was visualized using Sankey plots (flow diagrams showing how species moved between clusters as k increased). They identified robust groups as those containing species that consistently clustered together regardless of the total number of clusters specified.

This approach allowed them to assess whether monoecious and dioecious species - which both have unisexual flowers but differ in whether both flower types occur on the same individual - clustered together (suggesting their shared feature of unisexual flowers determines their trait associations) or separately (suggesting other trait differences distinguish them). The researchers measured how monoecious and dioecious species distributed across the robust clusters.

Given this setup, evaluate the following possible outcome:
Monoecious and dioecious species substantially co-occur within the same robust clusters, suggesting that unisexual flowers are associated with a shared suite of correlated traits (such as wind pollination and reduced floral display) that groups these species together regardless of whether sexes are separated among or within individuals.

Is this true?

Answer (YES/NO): YES